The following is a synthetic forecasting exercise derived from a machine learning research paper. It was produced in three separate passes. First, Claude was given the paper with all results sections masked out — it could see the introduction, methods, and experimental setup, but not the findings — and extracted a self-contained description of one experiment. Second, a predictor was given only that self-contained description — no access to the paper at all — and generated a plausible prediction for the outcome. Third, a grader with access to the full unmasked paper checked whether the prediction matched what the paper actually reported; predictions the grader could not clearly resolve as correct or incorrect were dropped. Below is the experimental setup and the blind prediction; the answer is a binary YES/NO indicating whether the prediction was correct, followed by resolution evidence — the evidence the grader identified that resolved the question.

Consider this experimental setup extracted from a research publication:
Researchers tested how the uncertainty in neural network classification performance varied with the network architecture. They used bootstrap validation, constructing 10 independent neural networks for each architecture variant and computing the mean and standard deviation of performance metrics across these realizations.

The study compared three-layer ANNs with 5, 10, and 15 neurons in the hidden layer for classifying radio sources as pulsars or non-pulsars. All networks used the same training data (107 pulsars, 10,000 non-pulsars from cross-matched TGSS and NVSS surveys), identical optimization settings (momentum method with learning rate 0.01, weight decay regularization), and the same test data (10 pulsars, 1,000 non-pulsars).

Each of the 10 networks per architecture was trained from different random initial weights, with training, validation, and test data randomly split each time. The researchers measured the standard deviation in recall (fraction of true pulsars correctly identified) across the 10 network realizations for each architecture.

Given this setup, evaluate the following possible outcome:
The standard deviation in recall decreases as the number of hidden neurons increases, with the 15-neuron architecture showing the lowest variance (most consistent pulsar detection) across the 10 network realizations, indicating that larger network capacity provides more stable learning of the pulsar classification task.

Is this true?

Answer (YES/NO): NO